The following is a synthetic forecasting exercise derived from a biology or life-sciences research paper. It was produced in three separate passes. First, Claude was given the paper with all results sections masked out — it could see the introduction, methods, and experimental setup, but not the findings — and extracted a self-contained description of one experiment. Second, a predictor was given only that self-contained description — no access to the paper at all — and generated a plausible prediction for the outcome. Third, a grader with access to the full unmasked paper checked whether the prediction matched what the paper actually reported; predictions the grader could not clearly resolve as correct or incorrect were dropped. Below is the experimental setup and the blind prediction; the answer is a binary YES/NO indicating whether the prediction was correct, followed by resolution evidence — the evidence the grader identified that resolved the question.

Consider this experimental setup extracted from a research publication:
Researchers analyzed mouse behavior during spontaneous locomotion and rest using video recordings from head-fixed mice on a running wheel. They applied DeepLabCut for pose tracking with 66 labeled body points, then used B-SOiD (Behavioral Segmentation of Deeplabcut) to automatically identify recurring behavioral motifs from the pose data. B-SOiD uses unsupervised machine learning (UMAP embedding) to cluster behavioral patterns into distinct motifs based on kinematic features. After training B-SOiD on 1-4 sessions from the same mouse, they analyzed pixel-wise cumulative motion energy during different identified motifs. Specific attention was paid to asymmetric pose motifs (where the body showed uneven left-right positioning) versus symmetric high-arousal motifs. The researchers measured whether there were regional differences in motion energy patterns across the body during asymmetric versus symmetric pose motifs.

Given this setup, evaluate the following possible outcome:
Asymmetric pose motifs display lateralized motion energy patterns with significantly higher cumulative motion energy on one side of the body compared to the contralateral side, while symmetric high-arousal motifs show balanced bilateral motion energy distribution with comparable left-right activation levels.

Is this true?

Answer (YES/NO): NO